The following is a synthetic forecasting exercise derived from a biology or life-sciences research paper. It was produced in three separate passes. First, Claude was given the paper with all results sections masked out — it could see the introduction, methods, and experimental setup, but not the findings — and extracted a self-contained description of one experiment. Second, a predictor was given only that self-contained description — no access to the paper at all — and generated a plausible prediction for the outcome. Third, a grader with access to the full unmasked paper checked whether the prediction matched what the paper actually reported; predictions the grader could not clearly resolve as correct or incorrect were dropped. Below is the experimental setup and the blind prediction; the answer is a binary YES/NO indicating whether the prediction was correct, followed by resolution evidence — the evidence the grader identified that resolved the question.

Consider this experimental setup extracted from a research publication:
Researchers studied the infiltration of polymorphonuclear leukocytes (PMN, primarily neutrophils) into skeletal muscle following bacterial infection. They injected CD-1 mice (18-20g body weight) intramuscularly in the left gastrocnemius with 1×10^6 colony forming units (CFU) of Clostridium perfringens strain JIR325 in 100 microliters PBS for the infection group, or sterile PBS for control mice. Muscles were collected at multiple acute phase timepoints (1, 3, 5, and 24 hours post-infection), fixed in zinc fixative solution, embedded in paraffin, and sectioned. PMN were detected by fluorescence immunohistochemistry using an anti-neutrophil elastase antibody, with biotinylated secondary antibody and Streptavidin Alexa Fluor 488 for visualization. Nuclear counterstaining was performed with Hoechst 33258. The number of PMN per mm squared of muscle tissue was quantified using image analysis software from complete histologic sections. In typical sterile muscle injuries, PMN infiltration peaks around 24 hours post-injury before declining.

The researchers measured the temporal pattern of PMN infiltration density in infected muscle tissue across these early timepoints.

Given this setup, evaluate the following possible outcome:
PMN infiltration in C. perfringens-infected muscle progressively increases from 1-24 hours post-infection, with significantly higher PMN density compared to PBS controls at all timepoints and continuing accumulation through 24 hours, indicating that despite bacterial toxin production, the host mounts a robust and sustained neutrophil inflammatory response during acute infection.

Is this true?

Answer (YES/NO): YES